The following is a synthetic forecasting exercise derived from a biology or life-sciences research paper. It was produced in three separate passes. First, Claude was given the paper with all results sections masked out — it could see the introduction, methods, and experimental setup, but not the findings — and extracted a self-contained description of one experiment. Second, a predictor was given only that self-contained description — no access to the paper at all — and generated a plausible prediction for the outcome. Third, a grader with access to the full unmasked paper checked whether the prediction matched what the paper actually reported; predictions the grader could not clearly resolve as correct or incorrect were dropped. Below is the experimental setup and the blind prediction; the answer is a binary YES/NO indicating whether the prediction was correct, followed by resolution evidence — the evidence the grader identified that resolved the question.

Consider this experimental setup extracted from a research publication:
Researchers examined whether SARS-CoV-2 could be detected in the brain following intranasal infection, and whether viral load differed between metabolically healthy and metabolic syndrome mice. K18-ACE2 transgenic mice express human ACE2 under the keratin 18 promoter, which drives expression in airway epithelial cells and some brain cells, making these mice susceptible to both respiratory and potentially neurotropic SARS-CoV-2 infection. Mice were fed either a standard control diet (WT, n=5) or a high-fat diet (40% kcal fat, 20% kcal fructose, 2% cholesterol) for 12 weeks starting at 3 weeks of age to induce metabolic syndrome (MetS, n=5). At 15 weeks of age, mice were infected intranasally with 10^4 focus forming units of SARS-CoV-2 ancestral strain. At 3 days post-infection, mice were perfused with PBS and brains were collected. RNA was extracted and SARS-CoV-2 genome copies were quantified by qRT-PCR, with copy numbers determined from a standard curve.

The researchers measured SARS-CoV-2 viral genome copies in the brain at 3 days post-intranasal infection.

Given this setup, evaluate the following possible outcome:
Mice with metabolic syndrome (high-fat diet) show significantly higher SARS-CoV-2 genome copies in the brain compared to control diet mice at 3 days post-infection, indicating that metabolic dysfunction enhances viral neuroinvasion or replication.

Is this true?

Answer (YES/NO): YES